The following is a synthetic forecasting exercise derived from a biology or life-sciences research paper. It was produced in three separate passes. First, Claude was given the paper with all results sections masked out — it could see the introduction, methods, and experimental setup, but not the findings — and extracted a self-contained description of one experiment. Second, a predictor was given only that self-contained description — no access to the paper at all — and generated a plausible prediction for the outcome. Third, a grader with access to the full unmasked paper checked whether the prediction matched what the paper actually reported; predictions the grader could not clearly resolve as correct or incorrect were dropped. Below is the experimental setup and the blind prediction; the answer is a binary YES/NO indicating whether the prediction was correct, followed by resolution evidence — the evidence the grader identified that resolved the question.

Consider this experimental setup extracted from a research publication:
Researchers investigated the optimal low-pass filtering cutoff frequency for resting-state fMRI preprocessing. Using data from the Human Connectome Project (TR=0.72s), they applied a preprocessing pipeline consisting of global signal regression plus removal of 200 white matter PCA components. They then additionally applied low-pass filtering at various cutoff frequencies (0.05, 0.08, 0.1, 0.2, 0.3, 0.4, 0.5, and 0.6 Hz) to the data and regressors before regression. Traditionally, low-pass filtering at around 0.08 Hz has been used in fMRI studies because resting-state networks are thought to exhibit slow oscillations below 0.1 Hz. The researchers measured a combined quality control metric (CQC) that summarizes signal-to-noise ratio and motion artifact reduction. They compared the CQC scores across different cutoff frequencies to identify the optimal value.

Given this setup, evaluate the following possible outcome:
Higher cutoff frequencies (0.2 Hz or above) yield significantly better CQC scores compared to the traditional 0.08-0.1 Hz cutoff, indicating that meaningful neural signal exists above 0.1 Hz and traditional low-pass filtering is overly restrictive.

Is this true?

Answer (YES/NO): NO